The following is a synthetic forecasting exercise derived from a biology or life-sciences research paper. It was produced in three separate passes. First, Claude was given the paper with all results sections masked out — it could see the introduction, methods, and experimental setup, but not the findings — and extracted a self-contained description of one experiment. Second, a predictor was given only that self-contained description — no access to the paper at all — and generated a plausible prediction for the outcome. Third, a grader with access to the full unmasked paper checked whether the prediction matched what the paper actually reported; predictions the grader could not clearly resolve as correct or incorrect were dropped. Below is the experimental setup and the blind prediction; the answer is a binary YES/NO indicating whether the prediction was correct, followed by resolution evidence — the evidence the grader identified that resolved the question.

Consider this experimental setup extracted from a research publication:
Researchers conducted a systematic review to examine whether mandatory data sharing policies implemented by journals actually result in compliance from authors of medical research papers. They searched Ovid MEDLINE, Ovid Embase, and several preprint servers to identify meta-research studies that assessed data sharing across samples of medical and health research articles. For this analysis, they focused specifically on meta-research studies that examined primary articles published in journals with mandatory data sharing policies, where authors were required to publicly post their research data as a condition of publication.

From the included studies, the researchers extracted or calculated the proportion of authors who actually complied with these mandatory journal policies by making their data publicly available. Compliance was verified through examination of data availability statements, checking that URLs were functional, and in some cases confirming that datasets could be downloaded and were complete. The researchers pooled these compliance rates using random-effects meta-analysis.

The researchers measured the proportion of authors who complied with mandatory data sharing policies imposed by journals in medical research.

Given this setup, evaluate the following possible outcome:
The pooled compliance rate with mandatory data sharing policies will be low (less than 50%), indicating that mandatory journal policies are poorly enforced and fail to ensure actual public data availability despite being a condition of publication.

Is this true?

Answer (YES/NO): YES